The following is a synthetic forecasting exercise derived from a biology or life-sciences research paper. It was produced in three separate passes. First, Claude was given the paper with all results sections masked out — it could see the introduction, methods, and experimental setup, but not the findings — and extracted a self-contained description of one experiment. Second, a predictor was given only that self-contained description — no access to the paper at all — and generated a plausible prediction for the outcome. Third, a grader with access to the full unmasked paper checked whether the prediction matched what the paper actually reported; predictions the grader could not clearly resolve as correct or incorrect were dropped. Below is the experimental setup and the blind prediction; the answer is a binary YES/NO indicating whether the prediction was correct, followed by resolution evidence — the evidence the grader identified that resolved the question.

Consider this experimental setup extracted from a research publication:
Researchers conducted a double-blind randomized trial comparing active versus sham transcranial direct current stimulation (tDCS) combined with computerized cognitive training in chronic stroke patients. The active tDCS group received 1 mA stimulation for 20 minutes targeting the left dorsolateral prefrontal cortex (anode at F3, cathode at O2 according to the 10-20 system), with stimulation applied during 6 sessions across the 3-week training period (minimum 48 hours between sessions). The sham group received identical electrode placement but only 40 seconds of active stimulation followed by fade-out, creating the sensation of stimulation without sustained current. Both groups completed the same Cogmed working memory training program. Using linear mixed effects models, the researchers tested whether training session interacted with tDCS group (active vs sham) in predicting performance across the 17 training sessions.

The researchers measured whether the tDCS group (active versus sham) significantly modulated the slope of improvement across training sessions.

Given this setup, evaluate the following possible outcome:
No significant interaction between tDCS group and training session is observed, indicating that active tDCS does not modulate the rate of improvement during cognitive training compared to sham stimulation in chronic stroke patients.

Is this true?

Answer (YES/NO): YES